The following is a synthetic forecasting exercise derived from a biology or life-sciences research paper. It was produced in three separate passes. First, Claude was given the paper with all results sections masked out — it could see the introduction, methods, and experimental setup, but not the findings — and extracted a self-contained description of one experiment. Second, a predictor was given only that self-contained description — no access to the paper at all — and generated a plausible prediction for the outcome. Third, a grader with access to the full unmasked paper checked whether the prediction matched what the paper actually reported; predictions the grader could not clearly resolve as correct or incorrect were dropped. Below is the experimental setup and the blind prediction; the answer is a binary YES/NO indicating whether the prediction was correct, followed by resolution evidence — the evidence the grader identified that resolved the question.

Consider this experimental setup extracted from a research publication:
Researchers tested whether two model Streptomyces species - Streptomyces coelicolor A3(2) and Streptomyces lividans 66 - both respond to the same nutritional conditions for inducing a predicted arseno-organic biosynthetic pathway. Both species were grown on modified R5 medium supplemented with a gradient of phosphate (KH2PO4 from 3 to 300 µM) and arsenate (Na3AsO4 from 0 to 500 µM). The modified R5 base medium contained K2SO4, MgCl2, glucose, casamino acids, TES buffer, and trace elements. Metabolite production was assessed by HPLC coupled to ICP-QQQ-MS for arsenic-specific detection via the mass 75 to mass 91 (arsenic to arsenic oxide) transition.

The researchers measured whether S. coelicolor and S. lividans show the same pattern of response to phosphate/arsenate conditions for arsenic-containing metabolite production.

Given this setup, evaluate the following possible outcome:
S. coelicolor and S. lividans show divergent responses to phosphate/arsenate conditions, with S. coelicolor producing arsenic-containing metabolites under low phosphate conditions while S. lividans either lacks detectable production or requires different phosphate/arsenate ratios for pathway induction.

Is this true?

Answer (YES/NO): NO